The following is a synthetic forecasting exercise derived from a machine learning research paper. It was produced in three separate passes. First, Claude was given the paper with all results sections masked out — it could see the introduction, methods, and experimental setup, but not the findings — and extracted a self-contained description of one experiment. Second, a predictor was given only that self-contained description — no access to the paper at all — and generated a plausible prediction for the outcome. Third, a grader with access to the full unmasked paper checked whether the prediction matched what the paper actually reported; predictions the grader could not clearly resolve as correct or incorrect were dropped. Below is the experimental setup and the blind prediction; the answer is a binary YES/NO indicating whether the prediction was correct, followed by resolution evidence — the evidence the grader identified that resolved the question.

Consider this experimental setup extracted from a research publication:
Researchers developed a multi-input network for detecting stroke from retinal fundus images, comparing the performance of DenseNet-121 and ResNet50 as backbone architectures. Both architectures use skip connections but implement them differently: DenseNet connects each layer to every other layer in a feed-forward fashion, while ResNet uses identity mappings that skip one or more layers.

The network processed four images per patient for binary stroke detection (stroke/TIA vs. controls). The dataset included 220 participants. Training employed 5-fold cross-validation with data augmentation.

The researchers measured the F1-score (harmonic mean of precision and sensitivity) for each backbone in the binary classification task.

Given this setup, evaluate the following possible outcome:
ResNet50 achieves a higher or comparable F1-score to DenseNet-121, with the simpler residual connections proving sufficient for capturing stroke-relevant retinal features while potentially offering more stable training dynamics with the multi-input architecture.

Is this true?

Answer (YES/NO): YES